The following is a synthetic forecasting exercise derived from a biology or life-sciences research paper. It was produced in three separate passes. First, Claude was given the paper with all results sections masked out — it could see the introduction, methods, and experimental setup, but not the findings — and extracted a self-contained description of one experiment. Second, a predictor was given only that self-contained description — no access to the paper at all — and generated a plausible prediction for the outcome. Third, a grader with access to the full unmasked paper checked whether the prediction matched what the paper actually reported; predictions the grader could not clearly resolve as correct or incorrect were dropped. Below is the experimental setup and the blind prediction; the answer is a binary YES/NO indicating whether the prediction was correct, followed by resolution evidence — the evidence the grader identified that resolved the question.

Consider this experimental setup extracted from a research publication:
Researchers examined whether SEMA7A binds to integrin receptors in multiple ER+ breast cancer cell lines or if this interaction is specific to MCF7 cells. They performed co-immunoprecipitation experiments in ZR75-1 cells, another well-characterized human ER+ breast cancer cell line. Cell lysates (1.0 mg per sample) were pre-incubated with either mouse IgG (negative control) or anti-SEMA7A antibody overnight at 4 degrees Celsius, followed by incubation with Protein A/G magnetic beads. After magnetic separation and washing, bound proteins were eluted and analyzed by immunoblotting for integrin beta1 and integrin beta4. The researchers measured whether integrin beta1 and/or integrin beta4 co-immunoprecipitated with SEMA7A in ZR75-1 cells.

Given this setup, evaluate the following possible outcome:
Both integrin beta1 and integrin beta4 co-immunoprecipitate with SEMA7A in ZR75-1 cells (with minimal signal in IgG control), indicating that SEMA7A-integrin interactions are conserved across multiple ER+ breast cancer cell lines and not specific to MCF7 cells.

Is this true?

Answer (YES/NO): YES